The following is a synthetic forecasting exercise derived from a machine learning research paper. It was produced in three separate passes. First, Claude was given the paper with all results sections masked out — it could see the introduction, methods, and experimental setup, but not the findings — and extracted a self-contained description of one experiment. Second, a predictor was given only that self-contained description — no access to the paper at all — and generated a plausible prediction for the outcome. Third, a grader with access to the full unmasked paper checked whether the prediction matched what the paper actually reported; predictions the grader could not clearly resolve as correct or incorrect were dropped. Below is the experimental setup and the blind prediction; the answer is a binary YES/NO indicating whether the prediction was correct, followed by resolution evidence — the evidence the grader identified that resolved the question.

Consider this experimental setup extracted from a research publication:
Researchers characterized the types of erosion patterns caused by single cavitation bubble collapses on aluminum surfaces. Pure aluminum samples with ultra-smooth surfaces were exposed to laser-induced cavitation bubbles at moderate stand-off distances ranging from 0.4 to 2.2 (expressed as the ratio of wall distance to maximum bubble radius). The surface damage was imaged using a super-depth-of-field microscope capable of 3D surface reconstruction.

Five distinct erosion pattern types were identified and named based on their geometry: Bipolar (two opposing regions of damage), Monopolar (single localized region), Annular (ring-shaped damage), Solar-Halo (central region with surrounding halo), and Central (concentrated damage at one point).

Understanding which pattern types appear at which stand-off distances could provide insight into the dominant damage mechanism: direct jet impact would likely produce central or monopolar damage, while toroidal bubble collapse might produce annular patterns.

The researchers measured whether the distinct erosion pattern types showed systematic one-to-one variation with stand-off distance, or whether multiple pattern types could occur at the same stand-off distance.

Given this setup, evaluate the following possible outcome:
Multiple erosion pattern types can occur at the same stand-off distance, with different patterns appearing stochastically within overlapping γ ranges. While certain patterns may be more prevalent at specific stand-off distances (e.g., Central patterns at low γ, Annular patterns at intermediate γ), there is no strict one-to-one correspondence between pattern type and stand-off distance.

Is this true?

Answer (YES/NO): YES